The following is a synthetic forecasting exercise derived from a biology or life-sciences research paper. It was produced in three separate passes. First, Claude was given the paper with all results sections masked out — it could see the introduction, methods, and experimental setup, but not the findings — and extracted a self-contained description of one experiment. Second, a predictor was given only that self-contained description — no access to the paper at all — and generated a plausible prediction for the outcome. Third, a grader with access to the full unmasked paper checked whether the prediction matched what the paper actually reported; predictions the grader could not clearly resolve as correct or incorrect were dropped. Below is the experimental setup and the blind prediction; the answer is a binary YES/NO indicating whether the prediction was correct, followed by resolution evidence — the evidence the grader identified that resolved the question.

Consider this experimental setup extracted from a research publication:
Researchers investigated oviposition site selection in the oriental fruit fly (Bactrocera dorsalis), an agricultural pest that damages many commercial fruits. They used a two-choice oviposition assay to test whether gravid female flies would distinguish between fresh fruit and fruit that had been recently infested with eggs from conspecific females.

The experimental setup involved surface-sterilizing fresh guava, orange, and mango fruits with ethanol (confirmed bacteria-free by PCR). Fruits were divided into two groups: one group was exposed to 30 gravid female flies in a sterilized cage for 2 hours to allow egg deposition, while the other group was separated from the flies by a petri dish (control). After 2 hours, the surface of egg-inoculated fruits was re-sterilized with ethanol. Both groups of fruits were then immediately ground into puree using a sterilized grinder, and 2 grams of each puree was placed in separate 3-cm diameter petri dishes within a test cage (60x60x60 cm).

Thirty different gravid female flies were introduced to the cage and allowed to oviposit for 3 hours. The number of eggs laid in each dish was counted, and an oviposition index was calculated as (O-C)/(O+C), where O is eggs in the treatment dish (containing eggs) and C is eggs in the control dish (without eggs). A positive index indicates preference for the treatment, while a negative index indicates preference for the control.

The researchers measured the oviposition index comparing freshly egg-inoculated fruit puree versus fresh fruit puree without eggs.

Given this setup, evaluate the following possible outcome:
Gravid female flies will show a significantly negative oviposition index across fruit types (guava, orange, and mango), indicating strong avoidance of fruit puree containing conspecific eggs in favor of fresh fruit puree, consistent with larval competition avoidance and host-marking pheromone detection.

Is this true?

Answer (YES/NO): NO